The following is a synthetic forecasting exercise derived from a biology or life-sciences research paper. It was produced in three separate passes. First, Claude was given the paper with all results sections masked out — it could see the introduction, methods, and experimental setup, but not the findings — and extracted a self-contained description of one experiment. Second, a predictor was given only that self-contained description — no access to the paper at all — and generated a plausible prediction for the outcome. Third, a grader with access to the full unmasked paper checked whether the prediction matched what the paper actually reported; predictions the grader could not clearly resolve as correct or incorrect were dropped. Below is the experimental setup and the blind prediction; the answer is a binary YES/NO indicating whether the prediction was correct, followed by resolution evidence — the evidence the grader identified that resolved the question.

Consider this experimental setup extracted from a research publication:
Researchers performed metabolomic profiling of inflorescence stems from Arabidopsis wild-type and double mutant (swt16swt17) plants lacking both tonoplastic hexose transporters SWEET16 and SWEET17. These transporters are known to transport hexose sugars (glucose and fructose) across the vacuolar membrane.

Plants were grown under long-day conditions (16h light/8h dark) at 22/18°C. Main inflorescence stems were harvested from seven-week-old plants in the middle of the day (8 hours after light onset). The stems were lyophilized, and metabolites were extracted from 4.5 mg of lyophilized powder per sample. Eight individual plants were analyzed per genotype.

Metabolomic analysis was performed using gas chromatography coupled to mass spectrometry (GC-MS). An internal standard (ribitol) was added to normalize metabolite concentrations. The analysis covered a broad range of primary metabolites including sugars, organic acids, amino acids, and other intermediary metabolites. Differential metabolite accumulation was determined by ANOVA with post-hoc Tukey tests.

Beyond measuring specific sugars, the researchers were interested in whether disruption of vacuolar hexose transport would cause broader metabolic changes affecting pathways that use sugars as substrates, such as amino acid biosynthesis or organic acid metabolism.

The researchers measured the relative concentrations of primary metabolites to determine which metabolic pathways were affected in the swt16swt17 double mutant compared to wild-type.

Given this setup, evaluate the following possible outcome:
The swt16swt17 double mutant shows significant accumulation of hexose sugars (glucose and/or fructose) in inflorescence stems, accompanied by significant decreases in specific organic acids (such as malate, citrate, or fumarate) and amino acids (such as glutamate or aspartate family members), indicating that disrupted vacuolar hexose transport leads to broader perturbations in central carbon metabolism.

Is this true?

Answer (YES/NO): NO